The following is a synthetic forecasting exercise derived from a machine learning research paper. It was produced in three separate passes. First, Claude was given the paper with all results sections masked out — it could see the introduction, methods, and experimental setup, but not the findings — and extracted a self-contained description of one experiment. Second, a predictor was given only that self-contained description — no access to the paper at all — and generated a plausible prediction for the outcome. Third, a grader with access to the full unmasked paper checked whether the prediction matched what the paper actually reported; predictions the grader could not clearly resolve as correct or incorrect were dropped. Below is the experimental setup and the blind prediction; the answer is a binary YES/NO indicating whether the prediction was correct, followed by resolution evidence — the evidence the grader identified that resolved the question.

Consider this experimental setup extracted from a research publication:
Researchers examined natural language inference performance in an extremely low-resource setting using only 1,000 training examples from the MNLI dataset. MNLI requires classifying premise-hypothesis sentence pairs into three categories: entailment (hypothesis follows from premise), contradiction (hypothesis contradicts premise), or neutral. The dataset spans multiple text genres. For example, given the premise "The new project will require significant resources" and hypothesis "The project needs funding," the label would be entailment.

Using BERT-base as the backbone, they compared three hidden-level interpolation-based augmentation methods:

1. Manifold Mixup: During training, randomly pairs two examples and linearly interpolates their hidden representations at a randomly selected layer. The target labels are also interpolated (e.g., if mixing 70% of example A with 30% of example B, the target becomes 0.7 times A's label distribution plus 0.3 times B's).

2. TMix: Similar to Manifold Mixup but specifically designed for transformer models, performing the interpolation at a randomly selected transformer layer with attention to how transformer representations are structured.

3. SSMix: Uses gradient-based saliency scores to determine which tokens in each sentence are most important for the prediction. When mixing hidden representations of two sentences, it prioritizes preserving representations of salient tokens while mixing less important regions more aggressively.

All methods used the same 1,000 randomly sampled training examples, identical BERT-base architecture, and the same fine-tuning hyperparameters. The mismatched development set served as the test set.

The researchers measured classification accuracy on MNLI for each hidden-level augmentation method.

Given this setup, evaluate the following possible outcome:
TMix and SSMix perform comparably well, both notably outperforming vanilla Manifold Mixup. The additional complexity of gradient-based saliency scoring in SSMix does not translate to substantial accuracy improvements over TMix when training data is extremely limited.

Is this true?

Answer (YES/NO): NO